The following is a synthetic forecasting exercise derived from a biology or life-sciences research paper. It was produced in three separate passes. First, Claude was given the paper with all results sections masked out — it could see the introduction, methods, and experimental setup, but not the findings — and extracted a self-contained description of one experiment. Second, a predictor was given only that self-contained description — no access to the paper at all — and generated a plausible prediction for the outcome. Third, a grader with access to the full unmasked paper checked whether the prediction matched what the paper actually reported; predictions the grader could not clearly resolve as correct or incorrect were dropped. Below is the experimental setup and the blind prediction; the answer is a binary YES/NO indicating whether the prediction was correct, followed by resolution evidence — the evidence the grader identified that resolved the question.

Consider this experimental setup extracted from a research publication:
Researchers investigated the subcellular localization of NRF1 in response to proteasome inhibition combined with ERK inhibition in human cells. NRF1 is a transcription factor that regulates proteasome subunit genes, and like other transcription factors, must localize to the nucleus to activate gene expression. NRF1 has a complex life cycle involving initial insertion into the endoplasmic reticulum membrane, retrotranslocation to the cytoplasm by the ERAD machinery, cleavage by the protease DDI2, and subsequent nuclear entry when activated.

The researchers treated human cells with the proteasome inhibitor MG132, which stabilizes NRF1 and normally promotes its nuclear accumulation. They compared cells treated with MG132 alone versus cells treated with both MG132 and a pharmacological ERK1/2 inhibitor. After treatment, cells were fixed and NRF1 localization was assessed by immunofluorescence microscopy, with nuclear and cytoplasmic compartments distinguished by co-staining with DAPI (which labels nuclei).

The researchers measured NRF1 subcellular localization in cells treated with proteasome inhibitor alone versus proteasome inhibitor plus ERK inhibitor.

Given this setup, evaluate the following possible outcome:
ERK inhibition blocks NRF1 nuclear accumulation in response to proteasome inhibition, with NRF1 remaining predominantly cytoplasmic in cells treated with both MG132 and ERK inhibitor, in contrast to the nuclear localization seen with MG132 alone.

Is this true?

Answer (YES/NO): YES